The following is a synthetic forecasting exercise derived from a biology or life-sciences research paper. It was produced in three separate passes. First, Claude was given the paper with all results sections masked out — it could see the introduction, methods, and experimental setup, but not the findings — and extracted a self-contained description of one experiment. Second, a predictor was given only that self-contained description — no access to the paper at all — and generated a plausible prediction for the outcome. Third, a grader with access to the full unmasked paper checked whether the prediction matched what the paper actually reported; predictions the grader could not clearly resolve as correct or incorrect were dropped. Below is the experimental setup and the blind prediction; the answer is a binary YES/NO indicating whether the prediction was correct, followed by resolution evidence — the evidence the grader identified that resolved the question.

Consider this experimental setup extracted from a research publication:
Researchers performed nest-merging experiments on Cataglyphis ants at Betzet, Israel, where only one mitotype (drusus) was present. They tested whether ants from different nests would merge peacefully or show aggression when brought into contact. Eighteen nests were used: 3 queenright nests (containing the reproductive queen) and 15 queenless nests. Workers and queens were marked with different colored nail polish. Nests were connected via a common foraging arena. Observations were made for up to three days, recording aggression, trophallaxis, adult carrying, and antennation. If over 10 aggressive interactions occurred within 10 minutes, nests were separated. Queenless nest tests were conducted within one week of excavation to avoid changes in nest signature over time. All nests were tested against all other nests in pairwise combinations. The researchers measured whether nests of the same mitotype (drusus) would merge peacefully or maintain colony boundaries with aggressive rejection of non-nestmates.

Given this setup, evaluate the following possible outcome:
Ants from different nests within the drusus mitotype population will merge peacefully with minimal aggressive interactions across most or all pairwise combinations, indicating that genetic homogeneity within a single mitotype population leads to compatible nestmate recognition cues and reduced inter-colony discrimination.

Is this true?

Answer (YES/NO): NO